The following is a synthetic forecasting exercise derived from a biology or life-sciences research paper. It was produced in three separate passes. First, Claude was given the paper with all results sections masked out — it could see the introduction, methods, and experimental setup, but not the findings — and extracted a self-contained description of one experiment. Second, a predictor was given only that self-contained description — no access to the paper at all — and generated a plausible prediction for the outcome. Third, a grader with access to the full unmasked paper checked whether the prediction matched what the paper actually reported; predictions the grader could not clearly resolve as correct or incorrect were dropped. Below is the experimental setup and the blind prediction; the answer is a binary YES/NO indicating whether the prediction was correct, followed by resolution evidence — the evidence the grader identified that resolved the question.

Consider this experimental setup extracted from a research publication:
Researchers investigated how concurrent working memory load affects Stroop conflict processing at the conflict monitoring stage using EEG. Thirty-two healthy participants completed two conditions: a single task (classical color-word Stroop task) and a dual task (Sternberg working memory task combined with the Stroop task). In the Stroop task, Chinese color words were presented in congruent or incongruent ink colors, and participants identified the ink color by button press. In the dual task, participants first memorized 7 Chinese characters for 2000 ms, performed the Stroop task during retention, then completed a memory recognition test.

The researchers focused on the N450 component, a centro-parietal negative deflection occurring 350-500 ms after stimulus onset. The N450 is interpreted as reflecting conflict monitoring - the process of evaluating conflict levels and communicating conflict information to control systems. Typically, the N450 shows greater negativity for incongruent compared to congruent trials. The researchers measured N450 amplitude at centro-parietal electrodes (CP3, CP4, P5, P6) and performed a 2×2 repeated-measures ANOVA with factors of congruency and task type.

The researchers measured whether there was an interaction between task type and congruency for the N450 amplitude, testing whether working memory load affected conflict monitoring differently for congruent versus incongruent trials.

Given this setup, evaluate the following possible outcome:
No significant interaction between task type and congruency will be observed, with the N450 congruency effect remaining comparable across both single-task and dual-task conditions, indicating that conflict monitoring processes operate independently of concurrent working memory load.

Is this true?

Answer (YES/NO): YES